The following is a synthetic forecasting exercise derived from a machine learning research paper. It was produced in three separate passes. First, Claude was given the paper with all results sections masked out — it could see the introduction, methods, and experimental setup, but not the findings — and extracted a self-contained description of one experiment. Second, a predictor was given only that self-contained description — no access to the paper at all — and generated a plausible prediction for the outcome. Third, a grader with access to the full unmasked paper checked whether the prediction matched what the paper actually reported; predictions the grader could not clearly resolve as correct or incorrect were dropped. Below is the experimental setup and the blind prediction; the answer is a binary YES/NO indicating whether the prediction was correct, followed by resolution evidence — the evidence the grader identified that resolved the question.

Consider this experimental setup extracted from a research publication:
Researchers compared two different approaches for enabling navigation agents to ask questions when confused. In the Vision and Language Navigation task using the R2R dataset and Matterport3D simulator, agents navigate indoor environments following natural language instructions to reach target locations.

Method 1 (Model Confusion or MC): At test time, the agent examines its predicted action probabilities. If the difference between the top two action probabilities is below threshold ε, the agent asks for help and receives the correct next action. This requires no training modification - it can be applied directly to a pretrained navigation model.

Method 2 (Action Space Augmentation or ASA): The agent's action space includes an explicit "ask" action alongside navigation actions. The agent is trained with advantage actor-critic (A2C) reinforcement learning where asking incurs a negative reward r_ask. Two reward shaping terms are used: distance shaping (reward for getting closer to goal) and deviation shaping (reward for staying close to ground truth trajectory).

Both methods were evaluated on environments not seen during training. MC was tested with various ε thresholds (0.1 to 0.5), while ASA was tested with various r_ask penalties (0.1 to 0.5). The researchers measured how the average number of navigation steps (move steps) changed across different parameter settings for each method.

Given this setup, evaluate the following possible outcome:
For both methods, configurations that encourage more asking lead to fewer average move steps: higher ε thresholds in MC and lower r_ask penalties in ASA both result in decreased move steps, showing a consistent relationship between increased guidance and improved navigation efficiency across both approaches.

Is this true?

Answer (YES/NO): NO